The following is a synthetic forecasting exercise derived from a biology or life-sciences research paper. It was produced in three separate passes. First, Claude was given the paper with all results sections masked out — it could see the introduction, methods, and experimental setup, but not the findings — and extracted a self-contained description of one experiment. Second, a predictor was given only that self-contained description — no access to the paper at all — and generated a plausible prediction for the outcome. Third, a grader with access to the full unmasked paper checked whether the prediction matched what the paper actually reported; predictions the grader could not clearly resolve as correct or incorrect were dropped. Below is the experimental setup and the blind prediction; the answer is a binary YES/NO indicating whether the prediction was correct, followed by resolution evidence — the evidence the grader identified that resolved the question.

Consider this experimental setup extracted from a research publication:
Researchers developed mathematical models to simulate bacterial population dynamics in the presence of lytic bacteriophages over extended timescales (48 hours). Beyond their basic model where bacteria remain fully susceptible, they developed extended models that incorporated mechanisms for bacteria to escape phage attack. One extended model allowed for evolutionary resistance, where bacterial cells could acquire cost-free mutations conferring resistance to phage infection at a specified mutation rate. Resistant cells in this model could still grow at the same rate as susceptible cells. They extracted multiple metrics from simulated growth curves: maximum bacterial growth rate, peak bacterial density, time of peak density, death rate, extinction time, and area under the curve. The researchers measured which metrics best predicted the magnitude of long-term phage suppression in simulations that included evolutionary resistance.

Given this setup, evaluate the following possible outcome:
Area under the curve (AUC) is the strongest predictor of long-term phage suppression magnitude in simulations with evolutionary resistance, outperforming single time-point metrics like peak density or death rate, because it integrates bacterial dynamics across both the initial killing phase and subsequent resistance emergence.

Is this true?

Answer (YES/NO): NO